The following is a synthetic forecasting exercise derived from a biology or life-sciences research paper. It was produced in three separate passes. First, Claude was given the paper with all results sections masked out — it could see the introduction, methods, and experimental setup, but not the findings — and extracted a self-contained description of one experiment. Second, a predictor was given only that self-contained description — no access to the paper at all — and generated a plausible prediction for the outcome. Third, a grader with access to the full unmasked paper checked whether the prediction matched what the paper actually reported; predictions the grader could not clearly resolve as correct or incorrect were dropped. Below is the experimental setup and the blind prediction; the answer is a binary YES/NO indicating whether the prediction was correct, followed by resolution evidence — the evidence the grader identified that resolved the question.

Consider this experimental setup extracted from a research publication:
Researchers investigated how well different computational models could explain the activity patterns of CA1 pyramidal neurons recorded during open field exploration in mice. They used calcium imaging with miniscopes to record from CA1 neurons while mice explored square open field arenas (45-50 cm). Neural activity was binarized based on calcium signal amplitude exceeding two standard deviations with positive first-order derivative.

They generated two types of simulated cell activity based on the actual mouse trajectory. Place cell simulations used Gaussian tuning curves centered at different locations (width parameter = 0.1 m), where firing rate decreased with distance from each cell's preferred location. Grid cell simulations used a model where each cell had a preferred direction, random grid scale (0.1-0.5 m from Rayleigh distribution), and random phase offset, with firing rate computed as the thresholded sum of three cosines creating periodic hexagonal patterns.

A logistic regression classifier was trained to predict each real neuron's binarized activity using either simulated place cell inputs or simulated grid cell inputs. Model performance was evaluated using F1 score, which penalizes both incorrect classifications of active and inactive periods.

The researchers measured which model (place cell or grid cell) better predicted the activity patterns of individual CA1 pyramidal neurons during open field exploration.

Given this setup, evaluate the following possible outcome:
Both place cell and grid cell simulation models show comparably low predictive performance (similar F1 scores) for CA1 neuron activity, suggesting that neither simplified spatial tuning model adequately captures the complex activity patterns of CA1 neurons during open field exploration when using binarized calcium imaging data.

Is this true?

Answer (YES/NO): NO